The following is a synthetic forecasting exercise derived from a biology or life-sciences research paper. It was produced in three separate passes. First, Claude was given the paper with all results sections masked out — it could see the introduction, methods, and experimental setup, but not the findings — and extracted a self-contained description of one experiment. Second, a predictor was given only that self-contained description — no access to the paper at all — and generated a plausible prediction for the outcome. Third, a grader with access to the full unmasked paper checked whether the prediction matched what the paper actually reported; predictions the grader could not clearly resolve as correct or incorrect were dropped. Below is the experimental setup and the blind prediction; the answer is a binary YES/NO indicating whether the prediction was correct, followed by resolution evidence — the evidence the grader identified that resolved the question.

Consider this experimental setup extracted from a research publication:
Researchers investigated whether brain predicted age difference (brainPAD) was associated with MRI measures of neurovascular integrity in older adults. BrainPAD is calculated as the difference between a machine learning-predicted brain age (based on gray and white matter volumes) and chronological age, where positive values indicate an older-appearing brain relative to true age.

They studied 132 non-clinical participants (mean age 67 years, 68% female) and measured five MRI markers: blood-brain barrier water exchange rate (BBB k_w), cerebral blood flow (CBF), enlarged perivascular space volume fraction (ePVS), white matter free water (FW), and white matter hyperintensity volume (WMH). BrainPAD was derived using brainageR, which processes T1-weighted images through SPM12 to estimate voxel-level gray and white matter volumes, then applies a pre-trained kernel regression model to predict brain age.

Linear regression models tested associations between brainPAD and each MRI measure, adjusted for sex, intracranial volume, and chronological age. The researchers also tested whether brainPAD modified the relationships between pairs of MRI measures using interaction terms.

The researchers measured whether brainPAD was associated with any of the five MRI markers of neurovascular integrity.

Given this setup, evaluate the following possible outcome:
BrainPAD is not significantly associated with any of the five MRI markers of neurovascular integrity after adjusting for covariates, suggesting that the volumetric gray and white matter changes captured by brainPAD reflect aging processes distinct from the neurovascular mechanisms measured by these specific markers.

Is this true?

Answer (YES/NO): YES